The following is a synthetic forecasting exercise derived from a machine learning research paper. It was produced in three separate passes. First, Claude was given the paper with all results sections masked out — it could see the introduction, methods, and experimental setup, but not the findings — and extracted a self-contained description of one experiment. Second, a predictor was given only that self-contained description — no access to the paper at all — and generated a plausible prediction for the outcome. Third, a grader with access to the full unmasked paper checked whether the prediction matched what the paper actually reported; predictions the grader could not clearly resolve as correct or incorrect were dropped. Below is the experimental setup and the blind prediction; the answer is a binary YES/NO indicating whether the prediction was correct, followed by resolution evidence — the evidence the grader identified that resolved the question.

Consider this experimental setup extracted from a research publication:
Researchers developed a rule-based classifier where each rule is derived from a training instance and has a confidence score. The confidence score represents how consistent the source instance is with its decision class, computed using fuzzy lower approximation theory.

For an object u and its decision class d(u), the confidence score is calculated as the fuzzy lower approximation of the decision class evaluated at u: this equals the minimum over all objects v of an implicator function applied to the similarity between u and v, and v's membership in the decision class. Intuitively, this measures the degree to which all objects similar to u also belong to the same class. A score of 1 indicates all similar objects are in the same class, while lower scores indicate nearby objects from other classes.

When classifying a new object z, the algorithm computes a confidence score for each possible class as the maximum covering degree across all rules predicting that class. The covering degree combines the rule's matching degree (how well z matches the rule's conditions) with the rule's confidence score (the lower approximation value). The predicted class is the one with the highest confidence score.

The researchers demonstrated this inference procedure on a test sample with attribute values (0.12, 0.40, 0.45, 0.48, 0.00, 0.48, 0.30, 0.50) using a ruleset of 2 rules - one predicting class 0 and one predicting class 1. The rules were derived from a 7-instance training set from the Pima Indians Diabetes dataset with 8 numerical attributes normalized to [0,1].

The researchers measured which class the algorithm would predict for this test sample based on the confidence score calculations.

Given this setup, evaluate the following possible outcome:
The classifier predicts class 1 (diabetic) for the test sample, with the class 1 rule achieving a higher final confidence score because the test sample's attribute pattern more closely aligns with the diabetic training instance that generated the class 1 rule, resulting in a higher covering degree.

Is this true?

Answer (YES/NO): YES